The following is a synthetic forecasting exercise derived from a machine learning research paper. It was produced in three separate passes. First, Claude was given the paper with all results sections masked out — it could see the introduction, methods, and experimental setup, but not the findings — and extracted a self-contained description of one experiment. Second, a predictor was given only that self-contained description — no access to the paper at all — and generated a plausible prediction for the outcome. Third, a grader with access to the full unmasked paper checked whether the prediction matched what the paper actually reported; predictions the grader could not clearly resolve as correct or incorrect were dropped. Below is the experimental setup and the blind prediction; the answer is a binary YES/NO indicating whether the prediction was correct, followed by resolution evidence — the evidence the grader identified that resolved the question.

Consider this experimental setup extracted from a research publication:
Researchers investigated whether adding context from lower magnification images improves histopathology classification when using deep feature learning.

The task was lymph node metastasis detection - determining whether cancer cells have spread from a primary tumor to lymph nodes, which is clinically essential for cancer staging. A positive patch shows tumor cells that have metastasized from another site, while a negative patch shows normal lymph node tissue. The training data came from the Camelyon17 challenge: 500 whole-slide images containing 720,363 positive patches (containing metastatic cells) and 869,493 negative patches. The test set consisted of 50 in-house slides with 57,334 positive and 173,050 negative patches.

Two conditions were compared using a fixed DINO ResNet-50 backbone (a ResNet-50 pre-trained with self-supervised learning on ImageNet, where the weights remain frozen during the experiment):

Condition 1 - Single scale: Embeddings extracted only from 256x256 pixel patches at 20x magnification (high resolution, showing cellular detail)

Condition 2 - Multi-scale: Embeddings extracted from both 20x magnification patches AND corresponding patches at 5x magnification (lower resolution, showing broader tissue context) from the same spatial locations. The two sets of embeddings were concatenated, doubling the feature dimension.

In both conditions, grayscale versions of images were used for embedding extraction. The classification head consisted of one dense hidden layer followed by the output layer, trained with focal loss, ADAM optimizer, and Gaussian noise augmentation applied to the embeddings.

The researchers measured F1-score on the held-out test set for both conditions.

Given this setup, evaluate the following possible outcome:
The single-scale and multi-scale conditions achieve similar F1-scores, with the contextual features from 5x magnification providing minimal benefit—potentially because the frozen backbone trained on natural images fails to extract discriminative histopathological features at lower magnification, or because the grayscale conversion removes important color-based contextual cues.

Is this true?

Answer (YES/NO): NO